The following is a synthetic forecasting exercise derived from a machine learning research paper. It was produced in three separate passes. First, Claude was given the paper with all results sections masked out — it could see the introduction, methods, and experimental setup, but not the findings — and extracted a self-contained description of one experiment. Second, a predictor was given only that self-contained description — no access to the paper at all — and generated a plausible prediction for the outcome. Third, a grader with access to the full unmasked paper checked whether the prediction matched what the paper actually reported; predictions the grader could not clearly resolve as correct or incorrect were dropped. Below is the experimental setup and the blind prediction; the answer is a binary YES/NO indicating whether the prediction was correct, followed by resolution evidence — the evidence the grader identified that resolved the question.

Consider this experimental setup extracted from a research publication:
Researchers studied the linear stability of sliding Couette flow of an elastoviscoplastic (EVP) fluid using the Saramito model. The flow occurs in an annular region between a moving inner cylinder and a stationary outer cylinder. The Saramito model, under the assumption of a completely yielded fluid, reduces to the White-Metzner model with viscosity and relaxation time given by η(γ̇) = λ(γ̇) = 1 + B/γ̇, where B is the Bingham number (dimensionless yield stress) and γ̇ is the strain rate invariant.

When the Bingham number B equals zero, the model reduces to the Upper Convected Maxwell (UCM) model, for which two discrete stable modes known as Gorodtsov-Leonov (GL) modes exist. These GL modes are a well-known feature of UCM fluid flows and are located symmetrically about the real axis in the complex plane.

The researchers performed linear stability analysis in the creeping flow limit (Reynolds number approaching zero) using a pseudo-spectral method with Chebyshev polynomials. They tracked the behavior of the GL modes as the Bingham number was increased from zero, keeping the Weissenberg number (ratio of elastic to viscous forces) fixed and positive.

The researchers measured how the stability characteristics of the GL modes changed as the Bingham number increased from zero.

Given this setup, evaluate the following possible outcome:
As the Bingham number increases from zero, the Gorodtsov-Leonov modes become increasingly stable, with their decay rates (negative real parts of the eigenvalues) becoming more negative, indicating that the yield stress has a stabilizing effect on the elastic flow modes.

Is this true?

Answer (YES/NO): NO